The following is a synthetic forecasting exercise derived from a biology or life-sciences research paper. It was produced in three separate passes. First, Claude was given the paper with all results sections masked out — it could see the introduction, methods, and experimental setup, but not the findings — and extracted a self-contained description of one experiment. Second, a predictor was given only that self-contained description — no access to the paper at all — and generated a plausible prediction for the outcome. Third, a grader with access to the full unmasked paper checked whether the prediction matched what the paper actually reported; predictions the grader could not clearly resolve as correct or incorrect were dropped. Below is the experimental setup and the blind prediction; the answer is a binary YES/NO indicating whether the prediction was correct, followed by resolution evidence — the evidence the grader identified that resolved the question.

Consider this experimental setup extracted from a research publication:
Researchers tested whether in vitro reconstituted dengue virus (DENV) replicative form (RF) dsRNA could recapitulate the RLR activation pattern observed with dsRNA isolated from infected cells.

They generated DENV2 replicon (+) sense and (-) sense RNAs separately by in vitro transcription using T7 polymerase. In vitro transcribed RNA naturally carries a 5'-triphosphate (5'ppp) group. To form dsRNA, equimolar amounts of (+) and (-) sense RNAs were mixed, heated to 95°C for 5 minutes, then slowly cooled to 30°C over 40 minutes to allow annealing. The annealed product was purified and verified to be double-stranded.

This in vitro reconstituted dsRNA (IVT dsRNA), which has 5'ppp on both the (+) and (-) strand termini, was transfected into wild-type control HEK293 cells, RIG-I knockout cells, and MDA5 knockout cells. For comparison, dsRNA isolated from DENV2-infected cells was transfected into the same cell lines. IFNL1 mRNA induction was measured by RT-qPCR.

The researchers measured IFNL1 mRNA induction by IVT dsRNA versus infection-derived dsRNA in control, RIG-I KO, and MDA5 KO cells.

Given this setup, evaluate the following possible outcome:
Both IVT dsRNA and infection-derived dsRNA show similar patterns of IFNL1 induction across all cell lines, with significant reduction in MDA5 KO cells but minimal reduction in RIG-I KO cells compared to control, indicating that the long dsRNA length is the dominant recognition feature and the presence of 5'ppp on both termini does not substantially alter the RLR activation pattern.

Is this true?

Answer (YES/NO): NO